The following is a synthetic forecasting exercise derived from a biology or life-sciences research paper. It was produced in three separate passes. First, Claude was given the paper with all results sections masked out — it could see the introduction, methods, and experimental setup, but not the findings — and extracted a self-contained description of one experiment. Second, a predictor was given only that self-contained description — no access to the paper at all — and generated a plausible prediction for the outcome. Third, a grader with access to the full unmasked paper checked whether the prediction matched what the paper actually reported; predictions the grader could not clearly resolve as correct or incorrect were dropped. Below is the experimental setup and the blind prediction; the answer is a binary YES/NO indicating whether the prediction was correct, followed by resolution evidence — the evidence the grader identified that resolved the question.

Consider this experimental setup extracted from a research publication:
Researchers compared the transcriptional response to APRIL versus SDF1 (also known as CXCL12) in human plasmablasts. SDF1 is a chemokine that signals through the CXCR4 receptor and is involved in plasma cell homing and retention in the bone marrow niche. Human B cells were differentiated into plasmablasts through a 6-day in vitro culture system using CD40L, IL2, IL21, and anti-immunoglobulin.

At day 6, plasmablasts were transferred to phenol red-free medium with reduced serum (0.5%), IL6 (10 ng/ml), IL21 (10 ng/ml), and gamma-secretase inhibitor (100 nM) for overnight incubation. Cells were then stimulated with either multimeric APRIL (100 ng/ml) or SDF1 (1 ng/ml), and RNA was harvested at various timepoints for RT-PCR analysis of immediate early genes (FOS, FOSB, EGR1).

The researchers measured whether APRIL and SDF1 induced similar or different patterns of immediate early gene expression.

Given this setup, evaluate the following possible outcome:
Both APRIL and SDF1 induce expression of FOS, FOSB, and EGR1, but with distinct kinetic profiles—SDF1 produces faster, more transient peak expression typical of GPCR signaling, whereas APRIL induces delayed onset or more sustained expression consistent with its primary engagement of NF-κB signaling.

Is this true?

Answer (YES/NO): NO